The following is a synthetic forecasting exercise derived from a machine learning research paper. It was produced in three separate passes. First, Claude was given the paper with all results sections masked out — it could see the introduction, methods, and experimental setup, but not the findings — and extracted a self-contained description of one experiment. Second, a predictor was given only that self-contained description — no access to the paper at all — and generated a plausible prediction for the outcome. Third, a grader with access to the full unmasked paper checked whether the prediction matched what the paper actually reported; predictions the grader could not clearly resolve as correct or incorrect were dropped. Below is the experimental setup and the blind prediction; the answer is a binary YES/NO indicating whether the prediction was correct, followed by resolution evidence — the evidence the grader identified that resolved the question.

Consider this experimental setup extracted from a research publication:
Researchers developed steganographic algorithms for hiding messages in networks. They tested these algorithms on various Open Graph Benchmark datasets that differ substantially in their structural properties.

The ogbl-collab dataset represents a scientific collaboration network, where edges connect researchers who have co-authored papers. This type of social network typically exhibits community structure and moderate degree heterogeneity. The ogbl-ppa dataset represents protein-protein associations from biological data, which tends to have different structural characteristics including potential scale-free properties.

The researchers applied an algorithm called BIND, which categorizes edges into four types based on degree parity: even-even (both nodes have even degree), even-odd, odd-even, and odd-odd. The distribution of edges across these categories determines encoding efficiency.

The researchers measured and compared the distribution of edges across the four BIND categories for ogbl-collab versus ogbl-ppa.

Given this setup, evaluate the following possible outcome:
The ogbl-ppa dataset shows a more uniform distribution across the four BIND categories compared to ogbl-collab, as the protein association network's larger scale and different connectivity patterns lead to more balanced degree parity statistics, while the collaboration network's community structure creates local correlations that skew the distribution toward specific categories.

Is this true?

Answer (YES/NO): YES